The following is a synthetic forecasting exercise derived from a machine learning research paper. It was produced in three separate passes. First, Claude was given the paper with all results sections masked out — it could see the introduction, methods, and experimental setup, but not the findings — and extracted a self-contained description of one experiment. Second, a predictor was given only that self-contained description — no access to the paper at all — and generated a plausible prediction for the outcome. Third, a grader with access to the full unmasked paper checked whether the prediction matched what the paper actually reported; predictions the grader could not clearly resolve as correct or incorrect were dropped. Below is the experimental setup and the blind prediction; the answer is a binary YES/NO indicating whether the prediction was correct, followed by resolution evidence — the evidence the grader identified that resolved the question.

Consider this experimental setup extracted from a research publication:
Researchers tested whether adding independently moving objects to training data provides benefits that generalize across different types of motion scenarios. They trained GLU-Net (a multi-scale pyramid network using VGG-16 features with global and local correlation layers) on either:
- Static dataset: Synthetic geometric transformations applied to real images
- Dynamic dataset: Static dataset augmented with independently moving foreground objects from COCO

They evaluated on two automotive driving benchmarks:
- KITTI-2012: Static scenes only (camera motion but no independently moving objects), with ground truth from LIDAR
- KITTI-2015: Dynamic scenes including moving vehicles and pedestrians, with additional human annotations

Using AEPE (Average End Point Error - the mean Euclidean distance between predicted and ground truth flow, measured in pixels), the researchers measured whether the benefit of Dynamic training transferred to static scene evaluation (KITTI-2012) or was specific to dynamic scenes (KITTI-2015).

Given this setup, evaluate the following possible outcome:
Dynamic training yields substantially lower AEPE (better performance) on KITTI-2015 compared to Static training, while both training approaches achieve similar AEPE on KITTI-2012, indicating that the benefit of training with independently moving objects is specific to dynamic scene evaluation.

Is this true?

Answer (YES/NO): NO